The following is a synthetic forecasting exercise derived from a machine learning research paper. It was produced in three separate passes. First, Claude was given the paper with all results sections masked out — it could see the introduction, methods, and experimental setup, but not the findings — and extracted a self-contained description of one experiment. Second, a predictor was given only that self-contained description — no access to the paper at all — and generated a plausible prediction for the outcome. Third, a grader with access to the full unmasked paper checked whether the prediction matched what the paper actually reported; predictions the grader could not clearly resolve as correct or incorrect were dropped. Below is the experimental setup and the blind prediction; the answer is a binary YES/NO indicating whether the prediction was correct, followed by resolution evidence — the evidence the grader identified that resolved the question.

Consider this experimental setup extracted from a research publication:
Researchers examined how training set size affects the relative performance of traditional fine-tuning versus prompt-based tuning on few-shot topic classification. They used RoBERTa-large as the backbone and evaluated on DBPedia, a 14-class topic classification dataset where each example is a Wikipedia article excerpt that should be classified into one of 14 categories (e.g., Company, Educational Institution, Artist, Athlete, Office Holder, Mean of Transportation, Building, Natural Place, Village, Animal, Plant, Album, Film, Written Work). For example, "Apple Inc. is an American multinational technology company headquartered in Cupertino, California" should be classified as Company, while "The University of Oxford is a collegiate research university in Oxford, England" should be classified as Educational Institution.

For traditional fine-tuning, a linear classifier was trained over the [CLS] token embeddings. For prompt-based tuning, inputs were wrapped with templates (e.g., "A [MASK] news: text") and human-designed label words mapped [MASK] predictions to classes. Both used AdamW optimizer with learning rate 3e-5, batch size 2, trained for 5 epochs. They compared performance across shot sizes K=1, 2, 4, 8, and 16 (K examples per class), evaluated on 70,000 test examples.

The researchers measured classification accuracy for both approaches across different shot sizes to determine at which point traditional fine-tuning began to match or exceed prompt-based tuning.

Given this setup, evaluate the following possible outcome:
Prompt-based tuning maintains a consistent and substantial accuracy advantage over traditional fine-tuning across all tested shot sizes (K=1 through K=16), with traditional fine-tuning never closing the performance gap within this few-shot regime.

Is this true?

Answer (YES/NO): NO